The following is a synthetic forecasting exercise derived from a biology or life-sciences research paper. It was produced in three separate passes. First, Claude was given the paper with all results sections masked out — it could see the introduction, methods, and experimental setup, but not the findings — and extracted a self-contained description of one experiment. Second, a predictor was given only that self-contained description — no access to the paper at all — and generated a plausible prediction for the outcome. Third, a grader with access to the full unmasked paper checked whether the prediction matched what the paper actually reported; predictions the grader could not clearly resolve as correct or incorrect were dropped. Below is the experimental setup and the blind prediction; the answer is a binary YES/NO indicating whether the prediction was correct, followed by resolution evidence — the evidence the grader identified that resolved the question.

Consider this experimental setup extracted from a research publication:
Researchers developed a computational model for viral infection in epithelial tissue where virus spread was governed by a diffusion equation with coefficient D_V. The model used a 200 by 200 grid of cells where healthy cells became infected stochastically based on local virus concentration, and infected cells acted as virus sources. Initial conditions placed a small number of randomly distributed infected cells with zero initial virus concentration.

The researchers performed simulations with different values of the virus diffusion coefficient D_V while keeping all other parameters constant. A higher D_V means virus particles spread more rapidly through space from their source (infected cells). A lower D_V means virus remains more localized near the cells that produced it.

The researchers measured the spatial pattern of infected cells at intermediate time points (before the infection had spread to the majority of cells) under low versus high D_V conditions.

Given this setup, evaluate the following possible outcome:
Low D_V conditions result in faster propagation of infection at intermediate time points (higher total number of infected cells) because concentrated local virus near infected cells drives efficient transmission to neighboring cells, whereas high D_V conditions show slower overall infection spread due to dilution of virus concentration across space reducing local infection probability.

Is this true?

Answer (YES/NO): NO